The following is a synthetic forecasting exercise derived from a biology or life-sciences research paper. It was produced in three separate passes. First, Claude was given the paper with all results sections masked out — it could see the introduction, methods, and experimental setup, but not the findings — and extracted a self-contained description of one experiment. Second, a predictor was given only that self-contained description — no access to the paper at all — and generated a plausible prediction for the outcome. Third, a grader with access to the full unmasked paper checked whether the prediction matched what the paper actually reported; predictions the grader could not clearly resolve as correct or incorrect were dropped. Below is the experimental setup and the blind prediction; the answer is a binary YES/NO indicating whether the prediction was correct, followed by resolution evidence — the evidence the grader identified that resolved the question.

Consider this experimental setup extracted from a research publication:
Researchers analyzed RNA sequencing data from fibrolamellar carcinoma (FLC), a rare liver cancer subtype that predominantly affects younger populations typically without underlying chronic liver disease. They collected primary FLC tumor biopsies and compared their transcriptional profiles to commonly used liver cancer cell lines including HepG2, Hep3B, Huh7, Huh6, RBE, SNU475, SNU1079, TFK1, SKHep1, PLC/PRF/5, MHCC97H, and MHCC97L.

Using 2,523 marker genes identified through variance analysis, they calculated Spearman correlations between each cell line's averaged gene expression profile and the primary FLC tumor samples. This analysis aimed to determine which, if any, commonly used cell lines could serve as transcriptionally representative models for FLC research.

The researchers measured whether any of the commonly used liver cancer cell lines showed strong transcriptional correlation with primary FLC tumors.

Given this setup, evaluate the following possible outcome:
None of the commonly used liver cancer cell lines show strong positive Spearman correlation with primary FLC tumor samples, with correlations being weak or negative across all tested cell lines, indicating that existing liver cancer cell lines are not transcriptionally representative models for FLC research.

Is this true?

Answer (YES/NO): YES